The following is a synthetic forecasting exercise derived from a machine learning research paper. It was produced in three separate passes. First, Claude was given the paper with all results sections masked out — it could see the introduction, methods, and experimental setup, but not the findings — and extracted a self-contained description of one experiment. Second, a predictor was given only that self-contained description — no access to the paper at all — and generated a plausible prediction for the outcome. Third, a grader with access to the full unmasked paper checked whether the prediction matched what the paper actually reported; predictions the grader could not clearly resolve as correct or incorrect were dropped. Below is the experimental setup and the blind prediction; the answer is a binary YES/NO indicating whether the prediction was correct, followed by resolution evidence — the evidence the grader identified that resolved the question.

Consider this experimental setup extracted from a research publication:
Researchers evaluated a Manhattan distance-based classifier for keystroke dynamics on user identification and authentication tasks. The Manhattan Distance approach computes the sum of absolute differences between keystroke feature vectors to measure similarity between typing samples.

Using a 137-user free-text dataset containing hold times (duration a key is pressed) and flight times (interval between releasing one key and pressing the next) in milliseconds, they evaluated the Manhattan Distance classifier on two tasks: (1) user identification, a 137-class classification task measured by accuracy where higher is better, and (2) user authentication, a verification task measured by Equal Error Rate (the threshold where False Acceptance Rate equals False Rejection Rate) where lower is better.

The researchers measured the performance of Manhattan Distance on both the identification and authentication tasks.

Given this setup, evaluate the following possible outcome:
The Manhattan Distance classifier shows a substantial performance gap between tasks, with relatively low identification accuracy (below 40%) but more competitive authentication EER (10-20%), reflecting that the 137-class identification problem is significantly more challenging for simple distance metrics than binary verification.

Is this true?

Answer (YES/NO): NO